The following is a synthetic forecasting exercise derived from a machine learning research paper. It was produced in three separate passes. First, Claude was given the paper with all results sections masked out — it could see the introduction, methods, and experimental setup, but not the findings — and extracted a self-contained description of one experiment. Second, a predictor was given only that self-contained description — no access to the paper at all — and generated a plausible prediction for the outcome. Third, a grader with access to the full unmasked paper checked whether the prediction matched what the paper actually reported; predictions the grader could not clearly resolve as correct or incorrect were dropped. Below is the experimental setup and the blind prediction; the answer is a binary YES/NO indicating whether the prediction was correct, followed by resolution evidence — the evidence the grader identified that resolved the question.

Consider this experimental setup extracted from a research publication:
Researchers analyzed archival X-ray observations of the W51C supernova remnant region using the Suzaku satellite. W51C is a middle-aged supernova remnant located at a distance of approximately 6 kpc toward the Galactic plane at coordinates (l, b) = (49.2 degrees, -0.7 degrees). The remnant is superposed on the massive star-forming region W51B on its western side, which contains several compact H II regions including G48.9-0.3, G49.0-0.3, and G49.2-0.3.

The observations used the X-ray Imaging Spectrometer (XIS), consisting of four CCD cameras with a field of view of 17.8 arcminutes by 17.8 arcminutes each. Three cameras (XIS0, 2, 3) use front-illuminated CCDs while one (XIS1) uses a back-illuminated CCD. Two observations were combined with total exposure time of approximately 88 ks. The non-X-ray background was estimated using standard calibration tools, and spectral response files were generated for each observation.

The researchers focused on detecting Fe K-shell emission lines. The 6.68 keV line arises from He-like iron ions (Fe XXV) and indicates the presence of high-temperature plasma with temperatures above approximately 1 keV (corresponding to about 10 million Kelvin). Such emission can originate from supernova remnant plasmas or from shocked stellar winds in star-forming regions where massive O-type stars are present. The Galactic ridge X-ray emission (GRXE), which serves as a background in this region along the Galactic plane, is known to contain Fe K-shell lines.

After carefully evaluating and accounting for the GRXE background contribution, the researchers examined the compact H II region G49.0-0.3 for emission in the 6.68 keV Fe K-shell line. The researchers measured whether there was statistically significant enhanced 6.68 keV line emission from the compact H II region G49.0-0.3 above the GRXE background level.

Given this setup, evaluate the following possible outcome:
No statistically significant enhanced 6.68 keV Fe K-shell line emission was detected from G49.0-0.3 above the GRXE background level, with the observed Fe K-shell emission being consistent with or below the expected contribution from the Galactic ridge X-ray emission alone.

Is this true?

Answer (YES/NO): NO